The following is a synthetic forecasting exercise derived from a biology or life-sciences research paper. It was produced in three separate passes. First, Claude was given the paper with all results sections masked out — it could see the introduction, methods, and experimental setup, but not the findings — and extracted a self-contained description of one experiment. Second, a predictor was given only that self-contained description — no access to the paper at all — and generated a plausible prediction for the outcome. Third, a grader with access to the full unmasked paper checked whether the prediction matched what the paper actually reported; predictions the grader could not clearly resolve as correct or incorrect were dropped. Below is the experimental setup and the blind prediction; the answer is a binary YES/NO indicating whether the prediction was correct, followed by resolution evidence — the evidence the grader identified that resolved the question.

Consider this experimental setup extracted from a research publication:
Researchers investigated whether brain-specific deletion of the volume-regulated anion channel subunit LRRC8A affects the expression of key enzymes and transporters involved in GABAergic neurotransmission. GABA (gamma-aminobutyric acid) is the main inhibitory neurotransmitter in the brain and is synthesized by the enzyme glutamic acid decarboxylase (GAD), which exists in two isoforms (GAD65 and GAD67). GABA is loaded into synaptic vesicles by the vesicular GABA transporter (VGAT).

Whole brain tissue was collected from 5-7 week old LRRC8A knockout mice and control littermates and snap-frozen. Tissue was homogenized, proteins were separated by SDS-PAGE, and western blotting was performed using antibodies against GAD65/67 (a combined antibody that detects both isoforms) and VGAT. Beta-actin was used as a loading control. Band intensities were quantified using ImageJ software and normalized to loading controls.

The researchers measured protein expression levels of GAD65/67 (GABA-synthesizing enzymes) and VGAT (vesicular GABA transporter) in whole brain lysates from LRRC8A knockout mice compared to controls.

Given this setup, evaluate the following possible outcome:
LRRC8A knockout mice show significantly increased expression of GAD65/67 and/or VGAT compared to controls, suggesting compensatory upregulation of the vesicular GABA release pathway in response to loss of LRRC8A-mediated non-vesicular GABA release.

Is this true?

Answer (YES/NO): NO